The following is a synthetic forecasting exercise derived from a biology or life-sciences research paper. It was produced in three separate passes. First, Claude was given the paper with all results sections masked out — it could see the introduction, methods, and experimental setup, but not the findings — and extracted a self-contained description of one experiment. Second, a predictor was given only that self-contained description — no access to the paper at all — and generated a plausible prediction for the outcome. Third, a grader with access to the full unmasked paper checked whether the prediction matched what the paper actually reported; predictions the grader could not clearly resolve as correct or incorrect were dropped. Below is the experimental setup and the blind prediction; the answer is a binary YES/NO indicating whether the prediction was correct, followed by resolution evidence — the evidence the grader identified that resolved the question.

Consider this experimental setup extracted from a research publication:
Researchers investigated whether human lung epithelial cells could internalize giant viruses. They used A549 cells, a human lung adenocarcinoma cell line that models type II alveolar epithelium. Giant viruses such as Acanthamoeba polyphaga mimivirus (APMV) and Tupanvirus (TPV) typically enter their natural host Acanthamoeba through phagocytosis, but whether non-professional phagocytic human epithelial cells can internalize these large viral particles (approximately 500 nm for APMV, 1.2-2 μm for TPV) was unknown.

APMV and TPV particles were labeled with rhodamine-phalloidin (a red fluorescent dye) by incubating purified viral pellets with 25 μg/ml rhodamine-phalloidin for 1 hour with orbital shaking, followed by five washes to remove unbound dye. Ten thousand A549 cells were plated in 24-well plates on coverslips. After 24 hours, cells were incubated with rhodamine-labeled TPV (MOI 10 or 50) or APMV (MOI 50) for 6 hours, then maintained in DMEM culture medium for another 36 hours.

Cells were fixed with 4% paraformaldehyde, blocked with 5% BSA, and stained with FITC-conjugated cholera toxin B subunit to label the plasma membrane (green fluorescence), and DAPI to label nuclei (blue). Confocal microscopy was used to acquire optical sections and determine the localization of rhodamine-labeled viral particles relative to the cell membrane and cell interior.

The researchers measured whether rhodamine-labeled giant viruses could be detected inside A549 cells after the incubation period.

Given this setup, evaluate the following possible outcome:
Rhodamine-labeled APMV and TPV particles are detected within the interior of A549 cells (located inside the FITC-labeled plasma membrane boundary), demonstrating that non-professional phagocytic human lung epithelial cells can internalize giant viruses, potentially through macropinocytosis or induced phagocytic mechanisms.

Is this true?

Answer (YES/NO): YES